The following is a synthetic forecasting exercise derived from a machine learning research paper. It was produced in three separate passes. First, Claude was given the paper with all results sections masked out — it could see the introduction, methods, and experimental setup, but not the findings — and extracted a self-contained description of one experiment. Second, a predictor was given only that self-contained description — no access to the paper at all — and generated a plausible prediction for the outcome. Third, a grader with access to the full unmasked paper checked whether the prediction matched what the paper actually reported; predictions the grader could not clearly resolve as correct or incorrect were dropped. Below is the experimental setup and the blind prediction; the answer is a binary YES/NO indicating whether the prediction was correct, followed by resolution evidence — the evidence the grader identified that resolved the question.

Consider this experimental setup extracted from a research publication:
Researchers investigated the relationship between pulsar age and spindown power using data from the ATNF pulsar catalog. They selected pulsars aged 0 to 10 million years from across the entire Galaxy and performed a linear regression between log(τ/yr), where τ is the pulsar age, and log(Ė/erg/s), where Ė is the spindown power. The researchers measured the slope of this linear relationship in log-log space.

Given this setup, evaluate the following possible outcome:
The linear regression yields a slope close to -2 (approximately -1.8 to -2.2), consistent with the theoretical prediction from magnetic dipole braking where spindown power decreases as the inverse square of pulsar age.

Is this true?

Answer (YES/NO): NO